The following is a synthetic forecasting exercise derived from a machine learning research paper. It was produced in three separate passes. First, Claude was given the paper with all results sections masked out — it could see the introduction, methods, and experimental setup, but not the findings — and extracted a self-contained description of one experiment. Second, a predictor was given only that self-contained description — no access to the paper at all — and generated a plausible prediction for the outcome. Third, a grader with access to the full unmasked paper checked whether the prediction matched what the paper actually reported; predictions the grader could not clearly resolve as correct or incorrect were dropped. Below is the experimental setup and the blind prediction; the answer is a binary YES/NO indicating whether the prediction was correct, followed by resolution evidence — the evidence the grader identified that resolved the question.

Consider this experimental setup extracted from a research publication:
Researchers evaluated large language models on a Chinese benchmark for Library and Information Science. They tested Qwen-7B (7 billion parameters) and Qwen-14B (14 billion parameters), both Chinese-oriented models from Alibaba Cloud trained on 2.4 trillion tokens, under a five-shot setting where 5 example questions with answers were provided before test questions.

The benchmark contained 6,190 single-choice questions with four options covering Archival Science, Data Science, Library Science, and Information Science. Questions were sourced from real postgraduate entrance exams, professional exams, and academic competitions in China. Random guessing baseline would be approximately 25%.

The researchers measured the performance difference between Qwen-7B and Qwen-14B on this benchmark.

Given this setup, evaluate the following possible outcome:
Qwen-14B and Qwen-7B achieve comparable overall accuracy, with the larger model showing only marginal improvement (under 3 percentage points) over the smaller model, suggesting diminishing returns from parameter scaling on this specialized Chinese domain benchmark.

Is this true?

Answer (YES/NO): NO